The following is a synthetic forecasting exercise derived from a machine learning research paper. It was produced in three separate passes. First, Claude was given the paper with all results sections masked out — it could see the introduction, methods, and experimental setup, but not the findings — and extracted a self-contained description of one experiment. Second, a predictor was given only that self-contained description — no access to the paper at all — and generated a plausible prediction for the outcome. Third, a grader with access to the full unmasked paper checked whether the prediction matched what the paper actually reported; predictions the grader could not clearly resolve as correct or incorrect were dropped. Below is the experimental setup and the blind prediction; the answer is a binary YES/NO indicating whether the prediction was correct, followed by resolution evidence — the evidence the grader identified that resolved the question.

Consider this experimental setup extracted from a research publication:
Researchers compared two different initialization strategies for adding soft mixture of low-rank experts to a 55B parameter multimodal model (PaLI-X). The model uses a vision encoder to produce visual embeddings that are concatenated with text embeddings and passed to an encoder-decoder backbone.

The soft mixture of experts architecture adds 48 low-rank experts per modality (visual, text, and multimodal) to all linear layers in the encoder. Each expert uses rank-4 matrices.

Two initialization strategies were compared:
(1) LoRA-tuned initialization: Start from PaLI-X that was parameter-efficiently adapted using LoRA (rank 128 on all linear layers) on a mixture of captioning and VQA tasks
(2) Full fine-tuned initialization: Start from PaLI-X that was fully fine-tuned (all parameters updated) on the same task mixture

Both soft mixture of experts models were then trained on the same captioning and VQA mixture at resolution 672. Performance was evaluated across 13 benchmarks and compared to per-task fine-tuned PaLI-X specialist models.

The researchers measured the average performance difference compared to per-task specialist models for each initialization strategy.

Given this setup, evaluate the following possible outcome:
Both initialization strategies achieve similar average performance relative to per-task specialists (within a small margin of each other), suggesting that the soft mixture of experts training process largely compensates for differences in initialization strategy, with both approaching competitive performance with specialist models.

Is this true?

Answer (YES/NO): NO